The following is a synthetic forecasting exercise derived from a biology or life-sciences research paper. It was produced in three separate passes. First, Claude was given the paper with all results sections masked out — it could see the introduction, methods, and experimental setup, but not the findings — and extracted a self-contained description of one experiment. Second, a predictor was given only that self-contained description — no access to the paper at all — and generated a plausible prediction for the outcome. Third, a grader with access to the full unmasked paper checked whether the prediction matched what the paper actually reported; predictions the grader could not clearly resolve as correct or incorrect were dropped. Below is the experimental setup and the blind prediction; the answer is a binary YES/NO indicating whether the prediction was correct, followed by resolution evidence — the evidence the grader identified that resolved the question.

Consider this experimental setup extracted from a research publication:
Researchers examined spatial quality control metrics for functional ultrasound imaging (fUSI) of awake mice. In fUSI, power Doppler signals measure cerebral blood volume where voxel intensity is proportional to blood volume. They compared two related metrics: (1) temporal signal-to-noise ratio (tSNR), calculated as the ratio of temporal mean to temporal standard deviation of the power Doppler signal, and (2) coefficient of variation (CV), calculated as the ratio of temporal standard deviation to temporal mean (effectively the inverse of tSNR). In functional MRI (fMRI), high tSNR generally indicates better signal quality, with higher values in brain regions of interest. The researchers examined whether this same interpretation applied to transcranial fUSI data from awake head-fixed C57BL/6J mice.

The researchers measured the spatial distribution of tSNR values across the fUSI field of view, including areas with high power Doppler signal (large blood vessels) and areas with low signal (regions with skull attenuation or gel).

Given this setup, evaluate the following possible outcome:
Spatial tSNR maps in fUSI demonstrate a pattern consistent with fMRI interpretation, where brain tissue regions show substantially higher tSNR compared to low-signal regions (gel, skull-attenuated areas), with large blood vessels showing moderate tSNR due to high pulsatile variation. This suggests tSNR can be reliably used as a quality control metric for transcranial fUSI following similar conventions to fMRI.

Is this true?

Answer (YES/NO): NO